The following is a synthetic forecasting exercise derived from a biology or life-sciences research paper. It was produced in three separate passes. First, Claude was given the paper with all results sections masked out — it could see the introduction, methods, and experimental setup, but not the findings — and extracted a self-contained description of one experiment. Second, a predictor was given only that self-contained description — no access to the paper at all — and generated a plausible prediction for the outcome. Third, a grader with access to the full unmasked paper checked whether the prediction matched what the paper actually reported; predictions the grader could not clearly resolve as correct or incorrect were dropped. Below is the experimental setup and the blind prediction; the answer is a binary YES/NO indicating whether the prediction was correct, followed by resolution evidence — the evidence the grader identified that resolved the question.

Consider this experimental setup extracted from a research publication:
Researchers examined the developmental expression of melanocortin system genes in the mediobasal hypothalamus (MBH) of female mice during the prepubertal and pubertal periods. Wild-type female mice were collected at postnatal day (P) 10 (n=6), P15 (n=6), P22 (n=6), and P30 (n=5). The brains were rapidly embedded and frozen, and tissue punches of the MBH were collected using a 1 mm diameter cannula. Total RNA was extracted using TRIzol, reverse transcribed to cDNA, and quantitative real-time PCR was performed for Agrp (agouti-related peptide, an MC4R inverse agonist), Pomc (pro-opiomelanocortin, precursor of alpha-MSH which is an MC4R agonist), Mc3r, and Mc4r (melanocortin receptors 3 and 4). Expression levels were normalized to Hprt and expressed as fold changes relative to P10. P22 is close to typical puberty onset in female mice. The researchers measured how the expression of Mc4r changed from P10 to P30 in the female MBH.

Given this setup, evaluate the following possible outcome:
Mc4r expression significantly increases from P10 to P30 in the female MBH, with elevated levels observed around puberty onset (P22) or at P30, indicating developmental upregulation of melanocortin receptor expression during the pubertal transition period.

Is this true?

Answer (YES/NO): NO